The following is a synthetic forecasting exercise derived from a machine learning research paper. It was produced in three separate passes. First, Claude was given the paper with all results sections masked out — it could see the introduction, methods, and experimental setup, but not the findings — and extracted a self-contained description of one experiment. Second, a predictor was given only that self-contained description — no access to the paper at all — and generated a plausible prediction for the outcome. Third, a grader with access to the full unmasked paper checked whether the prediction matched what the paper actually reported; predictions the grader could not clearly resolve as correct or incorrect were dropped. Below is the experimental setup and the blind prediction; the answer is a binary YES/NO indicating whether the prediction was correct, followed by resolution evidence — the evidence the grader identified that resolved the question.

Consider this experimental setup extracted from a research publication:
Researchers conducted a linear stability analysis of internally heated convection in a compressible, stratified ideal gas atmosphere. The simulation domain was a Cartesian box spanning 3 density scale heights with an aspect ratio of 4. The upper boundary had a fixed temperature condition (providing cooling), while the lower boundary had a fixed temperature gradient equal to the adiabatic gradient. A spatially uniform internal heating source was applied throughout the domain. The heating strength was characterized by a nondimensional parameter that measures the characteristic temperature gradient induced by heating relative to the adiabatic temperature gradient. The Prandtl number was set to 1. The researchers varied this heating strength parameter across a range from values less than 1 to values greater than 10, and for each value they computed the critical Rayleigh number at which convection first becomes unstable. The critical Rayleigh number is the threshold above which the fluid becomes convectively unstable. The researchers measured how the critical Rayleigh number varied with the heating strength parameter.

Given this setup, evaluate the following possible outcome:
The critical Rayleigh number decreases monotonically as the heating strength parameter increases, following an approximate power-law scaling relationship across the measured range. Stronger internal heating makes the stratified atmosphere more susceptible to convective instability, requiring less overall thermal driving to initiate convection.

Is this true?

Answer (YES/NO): NO